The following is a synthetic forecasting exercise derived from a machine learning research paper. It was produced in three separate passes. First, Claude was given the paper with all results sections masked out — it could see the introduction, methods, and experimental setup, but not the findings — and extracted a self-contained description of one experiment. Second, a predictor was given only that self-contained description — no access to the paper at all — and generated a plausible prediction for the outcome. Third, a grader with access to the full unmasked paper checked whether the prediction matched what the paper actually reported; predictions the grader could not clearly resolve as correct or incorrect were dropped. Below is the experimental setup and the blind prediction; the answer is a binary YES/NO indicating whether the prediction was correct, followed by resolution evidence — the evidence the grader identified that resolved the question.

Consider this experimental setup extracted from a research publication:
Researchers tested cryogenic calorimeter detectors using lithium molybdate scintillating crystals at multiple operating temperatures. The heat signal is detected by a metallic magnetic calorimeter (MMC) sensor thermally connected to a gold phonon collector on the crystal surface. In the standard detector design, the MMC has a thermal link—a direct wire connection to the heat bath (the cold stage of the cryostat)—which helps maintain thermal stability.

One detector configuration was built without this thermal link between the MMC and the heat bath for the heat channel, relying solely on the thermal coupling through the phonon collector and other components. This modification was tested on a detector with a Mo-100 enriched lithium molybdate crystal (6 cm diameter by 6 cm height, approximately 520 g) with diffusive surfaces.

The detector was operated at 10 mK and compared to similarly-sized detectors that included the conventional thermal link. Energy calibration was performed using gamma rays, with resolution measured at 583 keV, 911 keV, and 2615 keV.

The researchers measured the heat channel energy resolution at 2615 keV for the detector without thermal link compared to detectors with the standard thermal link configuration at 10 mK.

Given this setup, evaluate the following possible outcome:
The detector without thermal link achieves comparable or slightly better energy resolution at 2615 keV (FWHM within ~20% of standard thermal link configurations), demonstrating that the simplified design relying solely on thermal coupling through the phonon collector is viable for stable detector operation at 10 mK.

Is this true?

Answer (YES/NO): YES